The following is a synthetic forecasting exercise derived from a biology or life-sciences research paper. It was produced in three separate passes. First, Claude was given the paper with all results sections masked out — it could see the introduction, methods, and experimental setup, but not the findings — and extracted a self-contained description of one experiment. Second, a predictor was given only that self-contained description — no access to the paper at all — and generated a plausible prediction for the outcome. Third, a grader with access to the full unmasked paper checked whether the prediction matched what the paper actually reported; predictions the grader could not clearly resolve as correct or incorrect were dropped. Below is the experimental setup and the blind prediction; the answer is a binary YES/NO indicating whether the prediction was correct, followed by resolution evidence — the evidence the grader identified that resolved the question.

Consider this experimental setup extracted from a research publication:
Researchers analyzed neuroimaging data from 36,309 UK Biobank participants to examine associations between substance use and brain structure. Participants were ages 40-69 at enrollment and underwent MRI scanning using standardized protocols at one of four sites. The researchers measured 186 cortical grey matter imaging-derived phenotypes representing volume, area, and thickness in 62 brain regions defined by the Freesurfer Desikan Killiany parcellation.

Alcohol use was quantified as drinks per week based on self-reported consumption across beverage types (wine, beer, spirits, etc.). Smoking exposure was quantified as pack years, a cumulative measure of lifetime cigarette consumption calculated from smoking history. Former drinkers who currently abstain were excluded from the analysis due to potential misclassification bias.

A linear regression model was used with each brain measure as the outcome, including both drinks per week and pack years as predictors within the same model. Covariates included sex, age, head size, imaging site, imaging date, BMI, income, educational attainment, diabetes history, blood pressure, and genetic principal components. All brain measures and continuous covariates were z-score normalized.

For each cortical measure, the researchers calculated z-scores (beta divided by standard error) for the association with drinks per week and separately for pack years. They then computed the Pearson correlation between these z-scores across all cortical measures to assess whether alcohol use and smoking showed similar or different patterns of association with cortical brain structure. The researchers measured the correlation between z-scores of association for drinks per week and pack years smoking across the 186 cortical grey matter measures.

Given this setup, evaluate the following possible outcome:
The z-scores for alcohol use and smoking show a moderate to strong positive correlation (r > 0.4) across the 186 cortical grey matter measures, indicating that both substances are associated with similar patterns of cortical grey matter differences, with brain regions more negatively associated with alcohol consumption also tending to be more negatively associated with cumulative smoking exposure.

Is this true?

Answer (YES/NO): NO